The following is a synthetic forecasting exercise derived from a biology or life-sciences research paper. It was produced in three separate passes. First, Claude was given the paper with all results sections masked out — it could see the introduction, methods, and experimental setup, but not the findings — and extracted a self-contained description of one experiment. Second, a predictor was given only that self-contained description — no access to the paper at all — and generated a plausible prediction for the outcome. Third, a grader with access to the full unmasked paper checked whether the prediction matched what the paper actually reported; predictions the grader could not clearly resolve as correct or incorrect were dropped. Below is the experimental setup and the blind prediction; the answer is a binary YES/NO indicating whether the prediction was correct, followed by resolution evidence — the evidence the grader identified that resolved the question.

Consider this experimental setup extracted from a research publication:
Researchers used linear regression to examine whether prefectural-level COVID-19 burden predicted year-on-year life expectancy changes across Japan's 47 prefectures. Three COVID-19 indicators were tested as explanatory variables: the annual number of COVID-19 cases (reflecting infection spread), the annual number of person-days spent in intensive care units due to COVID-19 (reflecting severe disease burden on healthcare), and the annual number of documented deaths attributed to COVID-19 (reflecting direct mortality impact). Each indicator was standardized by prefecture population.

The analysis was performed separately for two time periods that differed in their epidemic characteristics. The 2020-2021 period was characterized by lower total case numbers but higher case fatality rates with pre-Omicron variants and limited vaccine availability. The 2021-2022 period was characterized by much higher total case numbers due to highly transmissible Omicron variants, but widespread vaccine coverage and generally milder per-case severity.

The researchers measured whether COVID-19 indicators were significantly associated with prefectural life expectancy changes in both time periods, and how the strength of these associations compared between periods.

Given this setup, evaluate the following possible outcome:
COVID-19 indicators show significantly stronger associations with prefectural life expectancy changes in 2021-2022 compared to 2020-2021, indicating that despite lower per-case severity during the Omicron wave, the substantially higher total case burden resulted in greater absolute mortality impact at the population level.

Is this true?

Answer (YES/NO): NO